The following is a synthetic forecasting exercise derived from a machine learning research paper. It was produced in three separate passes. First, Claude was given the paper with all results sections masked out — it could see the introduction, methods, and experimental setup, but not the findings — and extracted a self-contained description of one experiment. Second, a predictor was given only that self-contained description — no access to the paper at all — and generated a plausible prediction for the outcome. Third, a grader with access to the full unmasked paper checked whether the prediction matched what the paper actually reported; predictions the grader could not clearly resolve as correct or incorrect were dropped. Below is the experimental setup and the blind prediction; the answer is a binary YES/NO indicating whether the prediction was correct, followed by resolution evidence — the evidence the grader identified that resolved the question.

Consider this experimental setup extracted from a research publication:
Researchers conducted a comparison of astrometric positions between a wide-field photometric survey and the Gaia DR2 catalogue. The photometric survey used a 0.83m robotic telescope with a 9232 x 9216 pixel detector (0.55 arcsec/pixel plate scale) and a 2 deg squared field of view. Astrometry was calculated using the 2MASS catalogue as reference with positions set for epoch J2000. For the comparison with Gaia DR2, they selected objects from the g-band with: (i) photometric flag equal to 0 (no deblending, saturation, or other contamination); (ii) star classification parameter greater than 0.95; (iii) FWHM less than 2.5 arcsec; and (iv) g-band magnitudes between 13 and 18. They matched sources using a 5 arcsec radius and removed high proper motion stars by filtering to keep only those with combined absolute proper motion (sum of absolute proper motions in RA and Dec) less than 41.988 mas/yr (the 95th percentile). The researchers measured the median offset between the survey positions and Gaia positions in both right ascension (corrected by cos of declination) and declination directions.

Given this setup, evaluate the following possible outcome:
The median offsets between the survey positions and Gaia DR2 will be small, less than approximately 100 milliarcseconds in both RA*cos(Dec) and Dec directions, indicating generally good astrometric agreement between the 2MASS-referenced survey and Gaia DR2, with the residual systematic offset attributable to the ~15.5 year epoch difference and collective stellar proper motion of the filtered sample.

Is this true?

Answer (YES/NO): YES